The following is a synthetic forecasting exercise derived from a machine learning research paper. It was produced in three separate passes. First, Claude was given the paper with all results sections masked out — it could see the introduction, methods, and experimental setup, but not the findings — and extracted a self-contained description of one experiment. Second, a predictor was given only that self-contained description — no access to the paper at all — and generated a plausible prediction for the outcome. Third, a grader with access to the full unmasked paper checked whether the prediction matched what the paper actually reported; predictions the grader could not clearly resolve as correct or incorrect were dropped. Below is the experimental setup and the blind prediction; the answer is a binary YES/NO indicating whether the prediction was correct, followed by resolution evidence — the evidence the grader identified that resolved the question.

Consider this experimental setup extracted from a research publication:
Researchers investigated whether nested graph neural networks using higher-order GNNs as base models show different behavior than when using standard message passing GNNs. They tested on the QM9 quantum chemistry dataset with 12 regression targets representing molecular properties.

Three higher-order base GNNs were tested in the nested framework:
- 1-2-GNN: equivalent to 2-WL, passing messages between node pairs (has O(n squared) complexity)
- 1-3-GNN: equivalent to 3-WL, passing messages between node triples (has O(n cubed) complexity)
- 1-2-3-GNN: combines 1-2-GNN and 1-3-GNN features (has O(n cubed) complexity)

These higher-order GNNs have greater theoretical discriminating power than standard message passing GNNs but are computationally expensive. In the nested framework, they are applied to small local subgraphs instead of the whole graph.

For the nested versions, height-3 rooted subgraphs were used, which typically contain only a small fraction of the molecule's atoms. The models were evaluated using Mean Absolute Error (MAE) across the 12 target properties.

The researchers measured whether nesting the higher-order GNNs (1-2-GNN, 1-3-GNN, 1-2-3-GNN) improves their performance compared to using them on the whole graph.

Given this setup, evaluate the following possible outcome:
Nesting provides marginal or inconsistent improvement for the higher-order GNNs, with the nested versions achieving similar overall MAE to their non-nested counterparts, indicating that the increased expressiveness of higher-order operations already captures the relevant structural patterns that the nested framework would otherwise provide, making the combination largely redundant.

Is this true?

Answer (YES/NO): NO